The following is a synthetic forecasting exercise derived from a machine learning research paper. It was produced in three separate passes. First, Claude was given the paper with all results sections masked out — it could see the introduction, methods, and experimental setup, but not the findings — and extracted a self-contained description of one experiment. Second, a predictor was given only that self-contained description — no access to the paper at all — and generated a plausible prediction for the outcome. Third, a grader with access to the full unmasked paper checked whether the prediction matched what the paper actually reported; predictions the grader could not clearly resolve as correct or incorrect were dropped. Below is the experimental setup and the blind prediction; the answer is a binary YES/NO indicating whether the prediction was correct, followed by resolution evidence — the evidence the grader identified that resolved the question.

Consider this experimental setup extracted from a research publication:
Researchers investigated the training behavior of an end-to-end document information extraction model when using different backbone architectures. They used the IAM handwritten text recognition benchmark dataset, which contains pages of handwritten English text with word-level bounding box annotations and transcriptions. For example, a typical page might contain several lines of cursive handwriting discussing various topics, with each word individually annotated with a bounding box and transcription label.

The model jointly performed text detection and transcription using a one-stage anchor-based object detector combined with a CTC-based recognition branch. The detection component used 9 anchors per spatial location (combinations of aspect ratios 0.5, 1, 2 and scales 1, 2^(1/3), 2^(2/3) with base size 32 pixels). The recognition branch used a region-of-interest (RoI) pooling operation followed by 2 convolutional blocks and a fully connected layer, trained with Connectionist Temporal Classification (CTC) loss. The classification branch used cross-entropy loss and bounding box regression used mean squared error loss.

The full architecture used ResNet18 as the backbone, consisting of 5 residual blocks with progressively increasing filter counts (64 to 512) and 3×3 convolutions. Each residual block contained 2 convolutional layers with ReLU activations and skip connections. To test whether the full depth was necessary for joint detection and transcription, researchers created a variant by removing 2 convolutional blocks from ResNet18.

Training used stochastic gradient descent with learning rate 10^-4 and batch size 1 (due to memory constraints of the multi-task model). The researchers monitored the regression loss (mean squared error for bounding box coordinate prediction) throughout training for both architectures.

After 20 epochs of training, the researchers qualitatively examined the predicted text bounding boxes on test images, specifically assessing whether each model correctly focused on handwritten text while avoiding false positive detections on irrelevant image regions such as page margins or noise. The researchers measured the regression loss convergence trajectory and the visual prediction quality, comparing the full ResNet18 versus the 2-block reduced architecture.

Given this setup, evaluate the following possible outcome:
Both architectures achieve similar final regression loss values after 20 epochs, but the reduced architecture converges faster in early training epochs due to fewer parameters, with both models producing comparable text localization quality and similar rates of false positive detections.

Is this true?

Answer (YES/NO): NO